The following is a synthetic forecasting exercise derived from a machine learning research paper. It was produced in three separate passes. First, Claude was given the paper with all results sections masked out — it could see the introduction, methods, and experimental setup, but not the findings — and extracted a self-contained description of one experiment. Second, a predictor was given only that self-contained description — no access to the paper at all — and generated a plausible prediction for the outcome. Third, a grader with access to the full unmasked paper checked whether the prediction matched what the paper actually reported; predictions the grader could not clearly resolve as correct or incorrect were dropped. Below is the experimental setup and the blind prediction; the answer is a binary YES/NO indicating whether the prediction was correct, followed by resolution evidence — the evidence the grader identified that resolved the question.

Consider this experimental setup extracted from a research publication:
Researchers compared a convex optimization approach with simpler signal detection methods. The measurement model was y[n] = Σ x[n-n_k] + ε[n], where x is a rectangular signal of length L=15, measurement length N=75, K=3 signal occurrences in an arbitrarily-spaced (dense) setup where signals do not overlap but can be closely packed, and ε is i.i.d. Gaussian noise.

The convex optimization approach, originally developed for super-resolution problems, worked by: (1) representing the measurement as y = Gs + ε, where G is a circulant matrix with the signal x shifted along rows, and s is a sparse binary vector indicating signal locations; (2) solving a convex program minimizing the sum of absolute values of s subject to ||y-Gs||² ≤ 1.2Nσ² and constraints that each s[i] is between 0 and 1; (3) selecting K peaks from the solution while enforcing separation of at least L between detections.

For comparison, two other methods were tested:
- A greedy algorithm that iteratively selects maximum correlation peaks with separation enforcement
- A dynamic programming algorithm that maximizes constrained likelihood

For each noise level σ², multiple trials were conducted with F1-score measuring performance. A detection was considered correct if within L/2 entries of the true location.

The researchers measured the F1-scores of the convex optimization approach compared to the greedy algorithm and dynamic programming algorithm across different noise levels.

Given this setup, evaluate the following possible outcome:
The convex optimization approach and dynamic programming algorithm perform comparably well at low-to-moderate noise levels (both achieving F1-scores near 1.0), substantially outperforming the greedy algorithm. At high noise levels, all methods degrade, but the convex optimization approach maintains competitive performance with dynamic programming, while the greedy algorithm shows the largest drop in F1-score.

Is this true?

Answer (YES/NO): NO